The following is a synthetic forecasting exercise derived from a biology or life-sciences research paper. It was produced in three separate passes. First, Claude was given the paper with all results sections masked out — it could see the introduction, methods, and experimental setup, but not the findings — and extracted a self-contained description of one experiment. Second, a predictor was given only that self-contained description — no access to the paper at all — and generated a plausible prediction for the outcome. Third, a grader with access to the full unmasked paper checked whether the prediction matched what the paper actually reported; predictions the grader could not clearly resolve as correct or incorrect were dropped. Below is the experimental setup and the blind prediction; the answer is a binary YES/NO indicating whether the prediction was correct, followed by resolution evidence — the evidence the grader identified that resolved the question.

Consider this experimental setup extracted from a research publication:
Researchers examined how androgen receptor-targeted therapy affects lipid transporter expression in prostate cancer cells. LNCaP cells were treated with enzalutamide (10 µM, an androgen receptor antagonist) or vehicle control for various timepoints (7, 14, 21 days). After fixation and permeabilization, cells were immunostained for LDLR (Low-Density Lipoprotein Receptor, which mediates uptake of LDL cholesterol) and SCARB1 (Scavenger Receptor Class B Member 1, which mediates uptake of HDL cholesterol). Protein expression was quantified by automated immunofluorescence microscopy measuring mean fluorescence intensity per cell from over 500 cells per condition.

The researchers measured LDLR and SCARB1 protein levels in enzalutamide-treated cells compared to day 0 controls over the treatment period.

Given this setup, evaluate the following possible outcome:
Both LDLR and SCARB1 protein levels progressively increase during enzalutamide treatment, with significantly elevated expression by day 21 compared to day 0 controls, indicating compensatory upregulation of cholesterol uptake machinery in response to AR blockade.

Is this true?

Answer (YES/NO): YES